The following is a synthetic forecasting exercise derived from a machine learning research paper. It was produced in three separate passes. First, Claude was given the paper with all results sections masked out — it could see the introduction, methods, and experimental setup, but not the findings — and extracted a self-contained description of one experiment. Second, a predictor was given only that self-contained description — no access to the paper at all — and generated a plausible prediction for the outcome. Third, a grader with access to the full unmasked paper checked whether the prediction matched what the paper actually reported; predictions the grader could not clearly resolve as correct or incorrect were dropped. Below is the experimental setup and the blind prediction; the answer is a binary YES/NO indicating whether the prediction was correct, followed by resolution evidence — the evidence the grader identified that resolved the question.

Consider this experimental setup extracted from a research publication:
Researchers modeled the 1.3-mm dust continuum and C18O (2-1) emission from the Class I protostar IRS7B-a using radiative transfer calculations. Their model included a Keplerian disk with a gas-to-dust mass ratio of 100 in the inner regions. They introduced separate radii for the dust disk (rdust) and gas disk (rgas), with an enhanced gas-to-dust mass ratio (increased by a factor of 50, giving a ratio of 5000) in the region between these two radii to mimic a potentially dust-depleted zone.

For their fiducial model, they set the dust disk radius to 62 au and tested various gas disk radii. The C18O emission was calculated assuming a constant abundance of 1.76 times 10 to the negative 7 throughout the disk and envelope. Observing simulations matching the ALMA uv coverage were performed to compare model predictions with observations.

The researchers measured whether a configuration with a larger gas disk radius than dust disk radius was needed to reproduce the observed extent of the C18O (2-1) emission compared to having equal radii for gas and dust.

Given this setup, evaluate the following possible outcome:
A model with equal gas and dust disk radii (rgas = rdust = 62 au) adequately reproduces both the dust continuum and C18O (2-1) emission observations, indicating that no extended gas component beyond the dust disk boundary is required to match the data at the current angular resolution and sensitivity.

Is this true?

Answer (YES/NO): NO